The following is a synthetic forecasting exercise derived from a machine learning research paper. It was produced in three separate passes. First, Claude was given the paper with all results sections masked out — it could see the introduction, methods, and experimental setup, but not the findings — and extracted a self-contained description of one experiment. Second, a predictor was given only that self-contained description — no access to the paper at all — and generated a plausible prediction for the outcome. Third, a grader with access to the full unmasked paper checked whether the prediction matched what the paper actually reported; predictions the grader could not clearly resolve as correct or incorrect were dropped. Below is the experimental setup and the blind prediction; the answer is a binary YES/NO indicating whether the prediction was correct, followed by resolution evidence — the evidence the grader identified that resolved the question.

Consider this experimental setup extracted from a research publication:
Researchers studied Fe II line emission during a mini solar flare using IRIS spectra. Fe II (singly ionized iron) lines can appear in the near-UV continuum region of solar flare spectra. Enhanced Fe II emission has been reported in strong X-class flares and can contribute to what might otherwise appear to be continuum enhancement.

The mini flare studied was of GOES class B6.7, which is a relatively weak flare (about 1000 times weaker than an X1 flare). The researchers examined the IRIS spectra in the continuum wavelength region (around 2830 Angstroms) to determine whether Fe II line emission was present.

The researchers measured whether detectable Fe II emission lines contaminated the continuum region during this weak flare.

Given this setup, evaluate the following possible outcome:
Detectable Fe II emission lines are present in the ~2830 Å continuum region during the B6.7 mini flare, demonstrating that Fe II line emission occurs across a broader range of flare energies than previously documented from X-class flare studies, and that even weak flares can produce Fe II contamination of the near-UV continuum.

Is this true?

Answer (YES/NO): NO